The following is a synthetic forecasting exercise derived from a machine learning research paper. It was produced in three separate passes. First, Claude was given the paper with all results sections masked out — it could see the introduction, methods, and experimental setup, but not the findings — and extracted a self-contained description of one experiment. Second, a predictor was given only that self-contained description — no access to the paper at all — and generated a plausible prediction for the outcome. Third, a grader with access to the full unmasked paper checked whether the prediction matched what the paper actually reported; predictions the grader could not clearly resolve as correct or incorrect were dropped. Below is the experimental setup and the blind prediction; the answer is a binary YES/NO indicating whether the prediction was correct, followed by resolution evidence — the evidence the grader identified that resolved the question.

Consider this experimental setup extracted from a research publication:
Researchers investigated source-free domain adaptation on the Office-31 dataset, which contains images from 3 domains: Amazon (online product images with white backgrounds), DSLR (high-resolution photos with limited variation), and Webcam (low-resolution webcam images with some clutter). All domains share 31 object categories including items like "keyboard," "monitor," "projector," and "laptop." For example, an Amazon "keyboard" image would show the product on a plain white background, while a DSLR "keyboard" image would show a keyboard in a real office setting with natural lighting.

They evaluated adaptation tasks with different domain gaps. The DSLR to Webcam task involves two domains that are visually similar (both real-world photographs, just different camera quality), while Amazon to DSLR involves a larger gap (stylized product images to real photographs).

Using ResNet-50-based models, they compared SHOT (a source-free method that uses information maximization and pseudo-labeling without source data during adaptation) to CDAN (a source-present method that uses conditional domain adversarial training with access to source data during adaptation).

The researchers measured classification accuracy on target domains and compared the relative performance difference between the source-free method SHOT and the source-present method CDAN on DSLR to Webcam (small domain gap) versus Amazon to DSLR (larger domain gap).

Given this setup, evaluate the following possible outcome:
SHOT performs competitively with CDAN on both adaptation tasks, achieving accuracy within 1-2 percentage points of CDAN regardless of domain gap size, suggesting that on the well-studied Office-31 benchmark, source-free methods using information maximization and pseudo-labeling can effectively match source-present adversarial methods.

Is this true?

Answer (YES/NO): YES